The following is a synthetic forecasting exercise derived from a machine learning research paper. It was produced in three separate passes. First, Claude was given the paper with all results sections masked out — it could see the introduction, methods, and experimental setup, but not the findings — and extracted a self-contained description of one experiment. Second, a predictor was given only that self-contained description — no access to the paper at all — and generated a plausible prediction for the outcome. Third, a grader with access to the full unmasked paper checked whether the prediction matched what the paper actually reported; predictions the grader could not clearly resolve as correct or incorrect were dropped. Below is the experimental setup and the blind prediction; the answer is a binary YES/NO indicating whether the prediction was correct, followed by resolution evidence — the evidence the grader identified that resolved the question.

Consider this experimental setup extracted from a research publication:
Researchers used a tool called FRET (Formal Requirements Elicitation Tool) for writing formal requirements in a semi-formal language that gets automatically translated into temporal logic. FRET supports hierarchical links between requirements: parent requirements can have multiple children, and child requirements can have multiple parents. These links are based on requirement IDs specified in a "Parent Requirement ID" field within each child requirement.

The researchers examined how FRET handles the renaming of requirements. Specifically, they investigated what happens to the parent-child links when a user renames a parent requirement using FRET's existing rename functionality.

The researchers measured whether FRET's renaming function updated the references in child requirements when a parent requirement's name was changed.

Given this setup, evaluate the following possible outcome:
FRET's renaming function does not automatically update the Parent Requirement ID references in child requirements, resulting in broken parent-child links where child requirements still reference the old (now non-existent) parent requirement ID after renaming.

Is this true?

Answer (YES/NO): YES